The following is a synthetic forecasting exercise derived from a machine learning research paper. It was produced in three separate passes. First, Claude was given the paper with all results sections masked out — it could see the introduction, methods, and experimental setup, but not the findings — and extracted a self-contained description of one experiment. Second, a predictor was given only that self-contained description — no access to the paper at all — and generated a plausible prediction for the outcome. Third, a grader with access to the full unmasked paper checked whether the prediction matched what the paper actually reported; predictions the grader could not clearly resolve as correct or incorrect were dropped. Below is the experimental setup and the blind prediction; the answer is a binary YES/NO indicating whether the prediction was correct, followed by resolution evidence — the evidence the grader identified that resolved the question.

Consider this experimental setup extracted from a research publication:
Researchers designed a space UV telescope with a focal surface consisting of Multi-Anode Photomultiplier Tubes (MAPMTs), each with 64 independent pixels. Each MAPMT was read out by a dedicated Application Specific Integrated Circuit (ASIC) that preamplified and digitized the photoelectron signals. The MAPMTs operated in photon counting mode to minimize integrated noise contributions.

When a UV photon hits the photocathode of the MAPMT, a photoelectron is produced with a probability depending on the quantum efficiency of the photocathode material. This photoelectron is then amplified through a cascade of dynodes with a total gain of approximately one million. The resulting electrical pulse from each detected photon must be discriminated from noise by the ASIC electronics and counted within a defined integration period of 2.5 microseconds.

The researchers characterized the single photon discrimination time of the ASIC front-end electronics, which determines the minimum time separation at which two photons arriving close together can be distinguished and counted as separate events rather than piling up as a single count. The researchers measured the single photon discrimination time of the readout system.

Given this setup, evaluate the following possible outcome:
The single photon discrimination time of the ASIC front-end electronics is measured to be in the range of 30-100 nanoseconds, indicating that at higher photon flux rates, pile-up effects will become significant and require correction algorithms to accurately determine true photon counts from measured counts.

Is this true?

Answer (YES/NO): NO